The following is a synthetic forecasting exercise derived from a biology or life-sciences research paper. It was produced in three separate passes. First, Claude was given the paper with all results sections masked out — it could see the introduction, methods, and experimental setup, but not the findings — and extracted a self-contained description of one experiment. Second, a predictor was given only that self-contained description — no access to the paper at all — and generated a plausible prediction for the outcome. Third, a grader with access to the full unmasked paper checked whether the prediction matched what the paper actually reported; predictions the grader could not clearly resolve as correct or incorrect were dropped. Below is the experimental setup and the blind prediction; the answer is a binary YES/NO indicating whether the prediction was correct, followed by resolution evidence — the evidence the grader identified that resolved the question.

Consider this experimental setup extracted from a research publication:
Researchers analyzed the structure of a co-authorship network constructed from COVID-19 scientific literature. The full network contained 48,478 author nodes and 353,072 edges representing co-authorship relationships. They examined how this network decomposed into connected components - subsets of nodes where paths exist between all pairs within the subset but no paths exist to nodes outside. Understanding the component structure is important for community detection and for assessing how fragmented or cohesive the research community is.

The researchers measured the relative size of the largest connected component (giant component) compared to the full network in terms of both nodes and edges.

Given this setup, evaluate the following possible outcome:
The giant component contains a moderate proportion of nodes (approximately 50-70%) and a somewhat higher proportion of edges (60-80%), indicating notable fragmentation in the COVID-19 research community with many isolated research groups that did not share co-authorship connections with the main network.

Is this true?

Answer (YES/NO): NO